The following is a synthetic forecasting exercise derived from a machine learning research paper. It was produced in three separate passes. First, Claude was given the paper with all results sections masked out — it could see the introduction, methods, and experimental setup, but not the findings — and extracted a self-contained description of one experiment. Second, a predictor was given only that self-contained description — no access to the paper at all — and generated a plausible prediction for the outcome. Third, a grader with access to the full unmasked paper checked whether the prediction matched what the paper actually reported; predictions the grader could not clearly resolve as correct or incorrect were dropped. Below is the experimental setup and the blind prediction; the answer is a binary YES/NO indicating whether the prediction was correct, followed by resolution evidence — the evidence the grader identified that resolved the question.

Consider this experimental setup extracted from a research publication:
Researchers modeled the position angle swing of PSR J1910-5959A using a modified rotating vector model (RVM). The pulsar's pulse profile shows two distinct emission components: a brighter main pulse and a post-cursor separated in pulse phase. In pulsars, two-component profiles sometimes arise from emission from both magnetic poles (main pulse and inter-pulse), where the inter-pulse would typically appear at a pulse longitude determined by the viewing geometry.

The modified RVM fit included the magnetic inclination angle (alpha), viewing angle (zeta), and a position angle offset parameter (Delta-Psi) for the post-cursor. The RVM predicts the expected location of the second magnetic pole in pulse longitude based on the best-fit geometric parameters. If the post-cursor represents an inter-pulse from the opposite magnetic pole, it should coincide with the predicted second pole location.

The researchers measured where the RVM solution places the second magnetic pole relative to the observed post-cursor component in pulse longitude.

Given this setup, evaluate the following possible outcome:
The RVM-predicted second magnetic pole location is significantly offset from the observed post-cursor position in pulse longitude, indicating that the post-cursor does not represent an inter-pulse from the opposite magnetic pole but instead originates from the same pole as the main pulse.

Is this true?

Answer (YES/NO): YES